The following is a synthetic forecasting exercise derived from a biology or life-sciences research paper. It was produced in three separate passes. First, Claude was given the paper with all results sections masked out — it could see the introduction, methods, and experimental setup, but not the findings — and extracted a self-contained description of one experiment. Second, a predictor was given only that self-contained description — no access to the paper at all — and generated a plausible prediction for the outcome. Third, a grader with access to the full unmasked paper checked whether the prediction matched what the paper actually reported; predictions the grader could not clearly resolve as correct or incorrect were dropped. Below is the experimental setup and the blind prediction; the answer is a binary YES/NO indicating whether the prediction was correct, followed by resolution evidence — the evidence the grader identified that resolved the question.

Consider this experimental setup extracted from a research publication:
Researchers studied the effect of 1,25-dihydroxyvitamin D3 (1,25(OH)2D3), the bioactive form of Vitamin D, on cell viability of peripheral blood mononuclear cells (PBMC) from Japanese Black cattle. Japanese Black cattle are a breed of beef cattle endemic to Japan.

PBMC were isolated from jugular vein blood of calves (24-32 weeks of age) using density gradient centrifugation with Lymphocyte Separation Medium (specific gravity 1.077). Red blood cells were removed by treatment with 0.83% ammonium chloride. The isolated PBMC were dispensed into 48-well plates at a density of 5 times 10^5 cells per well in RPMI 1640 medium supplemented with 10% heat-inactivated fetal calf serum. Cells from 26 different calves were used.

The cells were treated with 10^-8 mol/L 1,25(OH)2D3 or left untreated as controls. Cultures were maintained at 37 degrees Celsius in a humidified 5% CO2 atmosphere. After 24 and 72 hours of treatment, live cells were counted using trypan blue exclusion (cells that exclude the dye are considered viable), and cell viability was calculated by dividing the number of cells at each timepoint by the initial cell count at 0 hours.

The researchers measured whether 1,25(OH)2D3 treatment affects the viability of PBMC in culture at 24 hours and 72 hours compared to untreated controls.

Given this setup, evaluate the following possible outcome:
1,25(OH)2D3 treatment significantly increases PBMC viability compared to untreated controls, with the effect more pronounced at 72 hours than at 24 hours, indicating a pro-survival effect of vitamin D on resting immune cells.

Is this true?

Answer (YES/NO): YES